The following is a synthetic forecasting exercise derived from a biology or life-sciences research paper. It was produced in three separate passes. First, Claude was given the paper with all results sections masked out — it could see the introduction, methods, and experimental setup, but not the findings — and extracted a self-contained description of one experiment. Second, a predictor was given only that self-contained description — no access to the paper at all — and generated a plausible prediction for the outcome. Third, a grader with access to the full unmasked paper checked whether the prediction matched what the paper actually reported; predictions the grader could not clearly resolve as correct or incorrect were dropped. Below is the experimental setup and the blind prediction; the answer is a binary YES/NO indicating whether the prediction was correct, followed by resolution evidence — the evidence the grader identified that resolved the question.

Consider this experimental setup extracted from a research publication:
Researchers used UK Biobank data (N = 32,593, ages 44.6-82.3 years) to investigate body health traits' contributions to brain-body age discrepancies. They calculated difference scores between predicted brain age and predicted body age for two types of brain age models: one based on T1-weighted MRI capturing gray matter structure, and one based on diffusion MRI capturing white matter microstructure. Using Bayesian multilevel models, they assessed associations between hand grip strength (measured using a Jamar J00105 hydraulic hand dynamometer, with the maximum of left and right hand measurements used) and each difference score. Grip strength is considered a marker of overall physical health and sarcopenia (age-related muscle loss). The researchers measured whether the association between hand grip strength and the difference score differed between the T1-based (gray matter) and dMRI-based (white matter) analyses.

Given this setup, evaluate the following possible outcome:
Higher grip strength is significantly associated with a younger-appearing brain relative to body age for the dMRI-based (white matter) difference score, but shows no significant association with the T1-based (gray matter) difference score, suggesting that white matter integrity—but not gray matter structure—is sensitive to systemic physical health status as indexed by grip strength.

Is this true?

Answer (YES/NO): NO